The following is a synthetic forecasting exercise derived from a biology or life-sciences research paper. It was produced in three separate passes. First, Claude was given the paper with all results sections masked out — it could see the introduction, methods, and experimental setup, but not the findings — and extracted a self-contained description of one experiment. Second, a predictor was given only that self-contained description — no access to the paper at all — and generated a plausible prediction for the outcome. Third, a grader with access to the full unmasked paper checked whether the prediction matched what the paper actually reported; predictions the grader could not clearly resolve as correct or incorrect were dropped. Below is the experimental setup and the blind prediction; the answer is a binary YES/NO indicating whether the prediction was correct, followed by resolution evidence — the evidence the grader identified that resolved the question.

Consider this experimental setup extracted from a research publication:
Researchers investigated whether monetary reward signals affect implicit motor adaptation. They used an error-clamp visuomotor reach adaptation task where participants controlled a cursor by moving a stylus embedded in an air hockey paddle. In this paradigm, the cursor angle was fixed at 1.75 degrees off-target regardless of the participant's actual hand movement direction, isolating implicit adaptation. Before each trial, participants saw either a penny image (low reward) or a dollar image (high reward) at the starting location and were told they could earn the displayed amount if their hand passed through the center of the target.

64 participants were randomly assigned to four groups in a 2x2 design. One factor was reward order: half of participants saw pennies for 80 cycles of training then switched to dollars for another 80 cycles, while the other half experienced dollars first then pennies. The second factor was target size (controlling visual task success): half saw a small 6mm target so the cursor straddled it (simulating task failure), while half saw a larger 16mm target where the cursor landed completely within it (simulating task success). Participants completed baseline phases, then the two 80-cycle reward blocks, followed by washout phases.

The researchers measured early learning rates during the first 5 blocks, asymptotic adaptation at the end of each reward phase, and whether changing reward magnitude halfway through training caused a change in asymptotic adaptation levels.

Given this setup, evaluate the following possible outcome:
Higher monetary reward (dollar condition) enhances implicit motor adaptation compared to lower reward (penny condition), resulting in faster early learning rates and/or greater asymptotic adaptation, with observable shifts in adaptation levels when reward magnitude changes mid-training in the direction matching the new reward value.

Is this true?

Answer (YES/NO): NO